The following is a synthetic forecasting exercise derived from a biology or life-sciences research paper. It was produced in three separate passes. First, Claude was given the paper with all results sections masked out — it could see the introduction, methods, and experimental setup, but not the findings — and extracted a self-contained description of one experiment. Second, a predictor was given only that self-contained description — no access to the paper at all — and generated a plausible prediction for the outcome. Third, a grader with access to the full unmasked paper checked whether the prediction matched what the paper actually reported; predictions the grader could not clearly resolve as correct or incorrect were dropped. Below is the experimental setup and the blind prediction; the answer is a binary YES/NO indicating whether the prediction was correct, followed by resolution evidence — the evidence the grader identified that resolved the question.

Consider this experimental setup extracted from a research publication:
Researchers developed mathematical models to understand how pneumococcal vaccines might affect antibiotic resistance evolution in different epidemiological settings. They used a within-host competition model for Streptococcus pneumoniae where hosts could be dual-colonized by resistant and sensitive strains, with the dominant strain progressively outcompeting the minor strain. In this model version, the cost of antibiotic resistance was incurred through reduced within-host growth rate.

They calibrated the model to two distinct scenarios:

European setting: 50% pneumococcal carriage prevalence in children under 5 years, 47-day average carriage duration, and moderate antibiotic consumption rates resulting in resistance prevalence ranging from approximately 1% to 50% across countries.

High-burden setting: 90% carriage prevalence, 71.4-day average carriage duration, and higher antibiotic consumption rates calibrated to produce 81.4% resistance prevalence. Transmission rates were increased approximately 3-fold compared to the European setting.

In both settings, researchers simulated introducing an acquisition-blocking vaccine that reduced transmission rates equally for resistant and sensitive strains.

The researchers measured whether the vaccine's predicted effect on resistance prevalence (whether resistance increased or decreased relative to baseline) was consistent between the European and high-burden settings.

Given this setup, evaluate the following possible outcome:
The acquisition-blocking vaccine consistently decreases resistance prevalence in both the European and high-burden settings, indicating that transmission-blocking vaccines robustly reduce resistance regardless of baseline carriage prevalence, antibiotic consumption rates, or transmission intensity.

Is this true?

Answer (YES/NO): NO